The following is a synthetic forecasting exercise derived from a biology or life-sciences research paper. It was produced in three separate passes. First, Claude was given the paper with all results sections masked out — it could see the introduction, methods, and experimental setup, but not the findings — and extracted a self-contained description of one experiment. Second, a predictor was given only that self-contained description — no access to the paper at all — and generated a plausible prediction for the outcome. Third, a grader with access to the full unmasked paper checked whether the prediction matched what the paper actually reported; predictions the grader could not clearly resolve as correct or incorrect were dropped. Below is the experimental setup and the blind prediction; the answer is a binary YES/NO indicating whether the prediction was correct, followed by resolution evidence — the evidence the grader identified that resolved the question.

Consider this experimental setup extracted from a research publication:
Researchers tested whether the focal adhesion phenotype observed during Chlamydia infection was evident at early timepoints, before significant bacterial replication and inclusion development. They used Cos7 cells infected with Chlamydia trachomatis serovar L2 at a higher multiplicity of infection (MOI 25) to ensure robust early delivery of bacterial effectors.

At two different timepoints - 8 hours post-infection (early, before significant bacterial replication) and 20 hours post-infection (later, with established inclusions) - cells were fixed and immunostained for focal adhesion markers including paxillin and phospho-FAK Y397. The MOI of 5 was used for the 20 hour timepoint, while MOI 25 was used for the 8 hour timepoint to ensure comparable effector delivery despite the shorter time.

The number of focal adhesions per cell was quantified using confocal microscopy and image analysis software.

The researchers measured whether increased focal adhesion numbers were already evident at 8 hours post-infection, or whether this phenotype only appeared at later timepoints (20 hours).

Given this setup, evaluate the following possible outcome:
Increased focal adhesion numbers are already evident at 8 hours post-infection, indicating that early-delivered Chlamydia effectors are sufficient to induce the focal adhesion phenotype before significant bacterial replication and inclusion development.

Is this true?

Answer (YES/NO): YES